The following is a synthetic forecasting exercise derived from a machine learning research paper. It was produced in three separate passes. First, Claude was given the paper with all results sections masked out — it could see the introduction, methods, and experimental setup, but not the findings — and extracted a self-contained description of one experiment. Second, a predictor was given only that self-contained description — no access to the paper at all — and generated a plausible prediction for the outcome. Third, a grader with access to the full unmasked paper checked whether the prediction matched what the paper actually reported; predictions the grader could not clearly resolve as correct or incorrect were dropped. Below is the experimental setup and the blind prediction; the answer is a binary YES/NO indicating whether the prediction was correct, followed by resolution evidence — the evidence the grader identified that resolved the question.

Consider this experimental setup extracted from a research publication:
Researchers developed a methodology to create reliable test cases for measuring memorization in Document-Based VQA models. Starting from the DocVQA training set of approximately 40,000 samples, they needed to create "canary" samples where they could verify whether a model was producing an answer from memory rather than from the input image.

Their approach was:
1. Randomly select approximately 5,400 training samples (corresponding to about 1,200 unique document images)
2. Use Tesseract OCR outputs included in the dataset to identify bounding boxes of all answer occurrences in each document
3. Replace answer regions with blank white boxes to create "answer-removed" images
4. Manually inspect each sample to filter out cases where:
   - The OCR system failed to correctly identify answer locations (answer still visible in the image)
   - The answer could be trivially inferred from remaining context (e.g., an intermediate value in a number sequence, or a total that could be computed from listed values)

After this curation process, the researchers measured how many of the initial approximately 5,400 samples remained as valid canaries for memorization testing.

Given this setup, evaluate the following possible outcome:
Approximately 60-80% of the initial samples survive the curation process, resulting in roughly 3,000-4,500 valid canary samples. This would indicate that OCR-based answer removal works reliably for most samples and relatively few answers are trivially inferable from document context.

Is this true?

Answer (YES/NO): NO